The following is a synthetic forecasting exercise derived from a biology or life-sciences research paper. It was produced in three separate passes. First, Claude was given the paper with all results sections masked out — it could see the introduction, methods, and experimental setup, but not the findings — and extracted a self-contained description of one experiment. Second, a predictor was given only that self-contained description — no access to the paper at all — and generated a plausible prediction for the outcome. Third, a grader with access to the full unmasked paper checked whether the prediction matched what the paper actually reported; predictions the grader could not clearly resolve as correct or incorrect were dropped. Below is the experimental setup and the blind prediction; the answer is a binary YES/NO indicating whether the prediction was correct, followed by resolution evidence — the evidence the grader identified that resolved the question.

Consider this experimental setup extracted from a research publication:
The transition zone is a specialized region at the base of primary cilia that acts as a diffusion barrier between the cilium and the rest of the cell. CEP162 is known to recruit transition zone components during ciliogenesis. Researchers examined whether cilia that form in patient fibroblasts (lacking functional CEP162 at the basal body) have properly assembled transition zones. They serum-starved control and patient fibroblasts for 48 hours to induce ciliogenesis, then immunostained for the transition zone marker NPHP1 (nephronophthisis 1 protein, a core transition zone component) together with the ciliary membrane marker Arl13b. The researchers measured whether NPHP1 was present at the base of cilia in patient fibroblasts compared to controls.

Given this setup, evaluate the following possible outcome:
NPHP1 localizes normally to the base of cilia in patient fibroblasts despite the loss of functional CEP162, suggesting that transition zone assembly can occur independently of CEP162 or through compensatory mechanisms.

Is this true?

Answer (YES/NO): NO